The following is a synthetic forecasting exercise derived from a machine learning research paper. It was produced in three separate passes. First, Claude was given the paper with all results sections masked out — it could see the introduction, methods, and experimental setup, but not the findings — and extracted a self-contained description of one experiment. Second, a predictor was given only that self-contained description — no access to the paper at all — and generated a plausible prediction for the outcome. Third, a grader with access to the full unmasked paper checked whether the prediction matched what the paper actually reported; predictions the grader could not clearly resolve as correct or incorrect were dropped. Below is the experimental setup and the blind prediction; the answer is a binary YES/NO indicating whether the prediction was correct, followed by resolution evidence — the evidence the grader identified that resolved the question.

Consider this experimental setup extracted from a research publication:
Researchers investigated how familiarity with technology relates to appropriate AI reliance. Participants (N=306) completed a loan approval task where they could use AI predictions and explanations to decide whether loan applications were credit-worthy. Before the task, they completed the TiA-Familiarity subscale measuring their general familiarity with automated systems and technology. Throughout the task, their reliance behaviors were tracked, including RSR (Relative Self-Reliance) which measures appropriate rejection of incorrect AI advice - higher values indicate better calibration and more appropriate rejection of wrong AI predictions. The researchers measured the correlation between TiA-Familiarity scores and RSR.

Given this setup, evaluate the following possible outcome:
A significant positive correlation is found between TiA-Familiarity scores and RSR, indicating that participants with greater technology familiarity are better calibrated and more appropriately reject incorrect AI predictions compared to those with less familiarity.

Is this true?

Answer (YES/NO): NO